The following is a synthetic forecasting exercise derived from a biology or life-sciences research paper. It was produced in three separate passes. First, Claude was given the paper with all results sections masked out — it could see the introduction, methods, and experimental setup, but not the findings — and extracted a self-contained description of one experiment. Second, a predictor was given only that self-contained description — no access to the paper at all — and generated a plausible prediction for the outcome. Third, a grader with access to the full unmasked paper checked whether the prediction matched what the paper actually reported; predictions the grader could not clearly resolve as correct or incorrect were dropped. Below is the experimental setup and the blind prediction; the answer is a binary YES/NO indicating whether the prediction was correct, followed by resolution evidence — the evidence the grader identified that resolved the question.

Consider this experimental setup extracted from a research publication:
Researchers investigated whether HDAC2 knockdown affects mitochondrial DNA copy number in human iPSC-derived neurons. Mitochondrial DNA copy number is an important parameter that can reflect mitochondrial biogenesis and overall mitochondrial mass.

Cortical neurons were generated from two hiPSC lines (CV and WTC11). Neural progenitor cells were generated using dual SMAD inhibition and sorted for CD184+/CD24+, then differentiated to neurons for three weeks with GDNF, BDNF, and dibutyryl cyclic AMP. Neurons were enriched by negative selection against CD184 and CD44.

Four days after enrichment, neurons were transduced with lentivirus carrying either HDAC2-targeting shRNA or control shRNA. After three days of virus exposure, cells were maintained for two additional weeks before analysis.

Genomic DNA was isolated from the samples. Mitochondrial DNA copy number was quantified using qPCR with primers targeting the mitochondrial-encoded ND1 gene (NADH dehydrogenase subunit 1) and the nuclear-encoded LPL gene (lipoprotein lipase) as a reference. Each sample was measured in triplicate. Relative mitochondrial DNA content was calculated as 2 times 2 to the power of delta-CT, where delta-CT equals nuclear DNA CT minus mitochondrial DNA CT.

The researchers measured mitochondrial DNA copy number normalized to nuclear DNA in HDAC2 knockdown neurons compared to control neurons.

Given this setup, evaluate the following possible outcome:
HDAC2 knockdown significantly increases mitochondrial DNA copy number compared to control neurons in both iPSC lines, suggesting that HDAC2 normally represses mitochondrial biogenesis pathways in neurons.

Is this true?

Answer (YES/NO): NO